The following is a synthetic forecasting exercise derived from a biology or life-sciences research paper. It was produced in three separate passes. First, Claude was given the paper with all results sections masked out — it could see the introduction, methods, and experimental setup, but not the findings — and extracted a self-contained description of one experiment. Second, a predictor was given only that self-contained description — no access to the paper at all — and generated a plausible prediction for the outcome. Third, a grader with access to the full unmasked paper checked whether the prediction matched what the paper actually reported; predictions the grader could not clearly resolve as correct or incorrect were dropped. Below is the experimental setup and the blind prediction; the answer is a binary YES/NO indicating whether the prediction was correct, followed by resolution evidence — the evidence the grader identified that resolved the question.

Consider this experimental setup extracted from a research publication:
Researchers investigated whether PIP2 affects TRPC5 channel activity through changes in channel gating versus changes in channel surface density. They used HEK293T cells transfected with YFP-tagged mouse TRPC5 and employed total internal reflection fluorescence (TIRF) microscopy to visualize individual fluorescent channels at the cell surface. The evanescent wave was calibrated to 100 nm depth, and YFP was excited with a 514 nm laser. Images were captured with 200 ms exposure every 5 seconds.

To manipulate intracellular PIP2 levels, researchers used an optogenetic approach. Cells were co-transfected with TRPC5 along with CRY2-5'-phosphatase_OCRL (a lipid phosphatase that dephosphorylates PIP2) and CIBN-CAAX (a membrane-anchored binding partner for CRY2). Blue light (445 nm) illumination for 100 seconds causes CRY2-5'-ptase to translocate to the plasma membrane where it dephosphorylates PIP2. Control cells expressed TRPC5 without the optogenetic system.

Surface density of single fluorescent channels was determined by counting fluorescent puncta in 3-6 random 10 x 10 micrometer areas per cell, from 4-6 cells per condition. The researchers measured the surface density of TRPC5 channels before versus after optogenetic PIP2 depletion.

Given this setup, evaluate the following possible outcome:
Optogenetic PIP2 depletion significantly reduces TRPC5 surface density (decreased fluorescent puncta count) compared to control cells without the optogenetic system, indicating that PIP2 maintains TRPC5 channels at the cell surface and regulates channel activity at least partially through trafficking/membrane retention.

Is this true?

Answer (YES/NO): NO